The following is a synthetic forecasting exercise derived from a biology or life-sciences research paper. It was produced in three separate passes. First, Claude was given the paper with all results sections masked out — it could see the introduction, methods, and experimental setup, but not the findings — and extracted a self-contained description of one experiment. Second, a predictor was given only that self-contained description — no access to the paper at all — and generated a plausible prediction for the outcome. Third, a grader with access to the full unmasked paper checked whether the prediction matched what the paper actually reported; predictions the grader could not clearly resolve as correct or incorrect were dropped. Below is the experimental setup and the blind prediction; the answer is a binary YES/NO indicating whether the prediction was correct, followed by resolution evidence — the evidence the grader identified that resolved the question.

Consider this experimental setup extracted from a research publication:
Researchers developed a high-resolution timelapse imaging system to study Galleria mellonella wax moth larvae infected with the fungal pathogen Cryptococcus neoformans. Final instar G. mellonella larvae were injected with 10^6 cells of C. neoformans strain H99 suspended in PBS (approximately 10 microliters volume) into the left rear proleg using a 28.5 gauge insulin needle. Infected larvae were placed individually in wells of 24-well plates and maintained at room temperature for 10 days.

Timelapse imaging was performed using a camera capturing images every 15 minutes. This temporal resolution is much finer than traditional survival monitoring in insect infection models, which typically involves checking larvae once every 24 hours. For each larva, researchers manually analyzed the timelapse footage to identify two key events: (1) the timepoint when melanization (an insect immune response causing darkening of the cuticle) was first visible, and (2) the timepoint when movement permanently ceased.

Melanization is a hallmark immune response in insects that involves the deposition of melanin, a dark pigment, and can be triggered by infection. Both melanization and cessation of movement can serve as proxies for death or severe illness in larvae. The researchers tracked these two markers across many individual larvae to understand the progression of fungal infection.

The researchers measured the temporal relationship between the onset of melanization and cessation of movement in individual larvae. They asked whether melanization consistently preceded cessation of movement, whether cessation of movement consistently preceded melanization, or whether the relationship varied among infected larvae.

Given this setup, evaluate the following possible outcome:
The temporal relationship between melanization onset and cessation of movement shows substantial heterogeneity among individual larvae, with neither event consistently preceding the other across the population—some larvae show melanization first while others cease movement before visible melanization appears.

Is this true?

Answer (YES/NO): YES